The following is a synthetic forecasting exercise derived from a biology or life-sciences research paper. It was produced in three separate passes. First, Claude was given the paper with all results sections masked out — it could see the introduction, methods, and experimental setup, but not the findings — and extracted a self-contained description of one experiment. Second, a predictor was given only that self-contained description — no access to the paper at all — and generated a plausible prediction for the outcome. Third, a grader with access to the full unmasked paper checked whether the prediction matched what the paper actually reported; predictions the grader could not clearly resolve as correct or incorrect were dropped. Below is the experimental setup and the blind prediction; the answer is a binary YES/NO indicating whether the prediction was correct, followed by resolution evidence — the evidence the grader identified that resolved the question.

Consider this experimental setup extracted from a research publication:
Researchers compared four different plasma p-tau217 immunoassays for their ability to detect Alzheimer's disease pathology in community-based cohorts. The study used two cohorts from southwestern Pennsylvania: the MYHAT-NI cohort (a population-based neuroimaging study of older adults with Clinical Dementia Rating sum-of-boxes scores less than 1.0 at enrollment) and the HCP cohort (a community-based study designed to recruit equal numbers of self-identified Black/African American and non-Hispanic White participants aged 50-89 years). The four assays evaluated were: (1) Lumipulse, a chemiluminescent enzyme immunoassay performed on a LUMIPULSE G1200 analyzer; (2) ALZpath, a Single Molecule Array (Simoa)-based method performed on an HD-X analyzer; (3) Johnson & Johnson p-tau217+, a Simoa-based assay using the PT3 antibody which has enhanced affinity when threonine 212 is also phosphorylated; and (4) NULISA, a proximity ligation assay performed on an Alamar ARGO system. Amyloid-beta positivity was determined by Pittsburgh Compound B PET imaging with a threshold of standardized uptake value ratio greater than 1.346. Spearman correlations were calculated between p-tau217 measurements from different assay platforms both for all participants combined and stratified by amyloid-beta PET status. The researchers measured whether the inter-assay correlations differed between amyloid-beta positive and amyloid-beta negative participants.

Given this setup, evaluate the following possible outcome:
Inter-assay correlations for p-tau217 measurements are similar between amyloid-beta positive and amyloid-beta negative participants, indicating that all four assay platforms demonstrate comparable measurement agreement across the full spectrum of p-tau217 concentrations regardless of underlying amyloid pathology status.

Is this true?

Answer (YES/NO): NO